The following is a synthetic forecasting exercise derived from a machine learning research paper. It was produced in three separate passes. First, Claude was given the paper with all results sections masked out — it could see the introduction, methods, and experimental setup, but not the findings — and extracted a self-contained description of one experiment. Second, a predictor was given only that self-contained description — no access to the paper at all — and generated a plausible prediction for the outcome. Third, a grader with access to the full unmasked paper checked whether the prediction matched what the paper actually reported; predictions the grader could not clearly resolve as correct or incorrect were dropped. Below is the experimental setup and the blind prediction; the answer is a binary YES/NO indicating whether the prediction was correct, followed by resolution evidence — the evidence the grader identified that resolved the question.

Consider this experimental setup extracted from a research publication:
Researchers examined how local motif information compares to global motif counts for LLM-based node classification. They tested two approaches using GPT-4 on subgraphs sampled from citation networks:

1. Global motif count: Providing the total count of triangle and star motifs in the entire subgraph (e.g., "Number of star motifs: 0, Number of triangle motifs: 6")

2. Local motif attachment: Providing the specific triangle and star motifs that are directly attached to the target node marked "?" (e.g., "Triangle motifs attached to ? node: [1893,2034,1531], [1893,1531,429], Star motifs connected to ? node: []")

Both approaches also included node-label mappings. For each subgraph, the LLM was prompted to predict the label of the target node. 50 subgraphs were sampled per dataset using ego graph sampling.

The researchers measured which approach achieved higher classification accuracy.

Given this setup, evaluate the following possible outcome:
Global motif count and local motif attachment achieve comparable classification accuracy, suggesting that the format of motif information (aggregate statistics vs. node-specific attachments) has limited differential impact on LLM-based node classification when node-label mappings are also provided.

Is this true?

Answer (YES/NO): NO